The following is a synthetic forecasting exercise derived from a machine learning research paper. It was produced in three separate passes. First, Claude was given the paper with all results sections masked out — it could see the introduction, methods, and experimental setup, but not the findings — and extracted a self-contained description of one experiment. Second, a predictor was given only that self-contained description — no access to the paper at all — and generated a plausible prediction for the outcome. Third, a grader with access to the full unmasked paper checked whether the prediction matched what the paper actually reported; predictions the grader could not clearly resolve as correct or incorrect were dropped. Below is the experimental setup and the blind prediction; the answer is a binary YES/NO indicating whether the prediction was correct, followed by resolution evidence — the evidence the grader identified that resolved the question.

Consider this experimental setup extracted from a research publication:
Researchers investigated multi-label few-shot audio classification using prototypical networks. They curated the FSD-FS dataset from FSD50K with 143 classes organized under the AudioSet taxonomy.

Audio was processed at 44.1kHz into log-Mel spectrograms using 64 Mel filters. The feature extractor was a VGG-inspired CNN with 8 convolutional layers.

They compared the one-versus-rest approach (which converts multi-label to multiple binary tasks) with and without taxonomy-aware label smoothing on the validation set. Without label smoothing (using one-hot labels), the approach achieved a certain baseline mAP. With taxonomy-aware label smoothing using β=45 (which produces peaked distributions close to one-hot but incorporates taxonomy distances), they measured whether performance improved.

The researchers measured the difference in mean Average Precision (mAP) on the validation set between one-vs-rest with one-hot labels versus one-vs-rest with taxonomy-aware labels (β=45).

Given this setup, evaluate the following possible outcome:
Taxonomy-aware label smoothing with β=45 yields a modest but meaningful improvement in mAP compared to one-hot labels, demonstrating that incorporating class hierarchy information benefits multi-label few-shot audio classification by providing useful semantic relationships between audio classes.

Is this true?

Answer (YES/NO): YES